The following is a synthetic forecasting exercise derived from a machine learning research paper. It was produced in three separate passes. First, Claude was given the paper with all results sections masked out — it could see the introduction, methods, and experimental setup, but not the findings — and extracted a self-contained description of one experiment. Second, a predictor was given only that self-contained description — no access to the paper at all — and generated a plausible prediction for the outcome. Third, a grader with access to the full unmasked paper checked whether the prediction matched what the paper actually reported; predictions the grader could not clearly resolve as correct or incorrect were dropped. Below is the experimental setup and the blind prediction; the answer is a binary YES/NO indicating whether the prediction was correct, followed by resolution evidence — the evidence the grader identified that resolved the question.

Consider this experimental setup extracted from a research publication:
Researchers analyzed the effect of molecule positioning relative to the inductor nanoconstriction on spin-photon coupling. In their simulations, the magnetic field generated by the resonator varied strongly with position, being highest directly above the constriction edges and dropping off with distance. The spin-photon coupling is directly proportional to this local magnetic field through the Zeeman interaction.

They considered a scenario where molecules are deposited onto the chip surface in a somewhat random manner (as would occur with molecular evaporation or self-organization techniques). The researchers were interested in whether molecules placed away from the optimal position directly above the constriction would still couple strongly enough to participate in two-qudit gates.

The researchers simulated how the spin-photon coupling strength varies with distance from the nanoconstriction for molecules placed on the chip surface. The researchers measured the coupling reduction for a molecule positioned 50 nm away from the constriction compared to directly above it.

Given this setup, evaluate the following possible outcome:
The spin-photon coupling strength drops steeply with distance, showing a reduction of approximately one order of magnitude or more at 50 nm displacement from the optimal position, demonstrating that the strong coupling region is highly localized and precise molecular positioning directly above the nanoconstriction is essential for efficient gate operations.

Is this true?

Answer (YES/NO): YES